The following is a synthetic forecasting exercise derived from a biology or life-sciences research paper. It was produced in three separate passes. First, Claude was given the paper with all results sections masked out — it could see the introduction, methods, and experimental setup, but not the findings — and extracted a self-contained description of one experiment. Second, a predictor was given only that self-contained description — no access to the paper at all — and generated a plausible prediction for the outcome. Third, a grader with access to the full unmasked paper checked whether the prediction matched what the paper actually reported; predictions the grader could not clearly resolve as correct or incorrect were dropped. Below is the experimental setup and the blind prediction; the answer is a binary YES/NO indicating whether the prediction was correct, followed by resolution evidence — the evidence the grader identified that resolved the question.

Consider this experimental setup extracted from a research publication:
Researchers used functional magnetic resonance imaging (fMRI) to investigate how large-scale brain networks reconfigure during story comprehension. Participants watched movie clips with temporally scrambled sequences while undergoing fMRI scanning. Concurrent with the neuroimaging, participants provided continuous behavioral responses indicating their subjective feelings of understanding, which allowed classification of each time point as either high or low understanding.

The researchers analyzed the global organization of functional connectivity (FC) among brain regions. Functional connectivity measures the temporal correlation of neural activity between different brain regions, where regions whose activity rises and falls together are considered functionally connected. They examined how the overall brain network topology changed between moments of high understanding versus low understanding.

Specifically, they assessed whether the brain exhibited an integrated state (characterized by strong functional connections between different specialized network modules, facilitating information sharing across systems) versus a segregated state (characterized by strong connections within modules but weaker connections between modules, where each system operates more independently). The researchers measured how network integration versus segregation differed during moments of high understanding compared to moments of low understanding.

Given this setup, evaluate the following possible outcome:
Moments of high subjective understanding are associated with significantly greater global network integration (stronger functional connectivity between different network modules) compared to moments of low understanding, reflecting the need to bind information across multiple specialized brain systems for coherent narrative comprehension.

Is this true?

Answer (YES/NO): YES